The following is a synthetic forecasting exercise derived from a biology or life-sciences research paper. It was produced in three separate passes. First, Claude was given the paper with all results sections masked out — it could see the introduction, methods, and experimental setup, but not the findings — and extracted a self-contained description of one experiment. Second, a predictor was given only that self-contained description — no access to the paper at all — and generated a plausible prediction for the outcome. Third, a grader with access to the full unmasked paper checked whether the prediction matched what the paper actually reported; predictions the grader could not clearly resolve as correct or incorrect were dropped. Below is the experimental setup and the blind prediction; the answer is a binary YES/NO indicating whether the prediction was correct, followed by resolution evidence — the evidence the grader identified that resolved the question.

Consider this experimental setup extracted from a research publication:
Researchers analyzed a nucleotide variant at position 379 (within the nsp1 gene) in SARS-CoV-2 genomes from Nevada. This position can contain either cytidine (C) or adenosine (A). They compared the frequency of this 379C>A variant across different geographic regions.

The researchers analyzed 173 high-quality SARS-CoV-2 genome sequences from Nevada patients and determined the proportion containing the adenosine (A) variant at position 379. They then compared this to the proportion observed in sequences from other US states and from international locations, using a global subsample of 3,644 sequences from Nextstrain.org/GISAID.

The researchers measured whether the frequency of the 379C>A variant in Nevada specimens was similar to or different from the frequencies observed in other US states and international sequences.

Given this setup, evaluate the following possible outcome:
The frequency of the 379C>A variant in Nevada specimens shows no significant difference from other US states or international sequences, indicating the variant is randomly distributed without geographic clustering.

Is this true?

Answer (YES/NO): NO